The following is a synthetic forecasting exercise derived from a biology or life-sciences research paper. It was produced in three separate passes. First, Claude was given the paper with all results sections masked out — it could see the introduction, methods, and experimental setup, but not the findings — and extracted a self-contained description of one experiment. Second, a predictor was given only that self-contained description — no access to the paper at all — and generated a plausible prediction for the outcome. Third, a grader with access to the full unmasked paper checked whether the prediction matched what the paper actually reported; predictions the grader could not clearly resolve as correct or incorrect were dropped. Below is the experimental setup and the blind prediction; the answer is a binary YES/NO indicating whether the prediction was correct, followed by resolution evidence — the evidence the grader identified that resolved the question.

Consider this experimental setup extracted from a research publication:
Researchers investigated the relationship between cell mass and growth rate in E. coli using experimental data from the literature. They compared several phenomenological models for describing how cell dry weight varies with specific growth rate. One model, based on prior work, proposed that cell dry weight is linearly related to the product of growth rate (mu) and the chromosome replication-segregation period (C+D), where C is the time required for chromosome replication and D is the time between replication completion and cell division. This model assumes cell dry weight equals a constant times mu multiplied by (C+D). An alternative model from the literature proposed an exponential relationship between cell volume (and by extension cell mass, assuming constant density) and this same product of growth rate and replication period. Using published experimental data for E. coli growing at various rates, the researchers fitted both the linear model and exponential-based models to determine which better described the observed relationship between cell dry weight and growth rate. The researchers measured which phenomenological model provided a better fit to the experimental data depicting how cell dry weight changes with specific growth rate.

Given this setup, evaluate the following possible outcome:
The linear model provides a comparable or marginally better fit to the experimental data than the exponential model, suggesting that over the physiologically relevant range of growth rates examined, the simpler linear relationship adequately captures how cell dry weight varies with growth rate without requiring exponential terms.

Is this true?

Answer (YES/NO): NO